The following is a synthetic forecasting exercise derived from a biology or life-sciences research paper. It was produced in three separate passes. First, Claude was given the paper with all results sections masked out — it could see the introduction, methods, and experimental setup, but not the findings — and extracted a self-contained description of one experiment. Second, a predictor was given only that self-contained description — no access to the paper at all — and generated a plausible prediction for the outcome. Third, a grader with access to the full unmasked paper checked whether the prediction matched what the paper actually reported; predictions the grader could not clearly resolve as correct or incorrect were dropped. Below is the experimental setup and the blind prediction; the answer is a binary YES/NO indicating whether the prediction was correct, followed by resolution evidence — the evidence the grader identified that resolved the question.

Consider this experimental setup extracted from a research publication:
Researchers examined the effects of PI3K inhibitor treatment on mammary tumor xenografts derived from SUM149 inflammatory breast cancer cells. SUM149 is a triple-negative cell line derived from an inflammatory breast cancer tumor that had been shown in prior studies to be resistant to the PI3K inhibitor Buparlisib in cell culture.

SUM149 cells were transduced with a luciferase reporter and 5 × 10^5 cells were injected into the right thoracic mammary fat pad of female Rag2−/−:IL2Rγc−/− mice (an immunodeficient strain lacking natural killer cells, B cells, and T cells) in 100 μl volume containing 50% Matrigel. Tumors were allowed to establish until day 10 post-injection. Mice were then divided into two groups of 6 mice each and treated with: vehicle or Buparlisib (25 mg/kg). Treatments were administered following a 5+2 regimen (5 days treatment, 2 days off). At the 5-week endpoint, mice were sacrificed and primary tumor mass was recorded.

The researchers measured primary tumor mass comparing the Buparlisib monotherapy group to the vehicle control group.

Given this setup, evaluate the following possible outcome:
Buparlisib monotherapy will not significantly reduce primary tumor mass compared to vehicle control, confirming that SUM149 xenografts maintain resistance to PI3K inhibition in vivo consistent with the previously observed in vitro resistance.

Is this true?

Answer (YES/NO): YES